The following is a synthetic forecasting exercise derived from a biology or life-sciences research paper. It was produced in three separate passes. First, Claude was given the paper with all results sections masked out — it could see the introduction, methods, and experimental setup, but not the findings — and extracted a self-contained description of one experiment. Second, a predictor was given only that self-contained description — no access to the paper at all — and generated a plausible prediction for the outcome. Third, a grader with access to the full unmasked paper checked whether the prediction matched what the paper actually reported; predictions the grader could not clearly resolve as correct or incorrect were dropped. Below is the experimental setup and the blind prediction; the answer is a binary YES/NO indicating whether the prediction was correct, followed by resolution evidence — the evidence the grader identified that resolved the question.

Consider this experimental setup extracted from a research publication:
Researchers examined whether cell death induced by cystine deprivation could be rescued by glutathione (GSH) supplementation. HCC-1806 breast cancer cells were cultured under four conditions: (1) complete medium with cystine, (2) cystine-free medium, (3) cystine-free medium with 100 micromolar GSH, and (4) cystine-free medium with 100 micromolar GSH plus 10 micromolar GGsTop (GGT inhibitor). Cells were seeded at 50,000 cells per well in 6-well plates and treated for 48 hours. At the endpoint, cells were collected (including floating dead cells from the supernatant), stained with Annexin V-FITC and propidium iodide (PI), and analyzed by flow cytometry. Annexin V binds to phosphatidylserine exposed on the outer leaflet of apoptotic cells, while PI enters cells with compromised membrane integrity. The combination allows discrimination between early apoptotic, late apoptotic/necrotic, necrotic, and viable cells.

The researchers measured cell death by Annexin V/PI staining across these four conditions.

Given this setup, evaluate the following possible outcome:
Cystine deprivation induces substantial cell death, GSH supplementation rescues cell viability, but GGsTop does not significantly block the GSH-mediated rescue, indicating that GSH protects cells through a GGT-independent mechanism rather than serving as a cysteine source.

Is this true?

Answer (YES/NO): NO